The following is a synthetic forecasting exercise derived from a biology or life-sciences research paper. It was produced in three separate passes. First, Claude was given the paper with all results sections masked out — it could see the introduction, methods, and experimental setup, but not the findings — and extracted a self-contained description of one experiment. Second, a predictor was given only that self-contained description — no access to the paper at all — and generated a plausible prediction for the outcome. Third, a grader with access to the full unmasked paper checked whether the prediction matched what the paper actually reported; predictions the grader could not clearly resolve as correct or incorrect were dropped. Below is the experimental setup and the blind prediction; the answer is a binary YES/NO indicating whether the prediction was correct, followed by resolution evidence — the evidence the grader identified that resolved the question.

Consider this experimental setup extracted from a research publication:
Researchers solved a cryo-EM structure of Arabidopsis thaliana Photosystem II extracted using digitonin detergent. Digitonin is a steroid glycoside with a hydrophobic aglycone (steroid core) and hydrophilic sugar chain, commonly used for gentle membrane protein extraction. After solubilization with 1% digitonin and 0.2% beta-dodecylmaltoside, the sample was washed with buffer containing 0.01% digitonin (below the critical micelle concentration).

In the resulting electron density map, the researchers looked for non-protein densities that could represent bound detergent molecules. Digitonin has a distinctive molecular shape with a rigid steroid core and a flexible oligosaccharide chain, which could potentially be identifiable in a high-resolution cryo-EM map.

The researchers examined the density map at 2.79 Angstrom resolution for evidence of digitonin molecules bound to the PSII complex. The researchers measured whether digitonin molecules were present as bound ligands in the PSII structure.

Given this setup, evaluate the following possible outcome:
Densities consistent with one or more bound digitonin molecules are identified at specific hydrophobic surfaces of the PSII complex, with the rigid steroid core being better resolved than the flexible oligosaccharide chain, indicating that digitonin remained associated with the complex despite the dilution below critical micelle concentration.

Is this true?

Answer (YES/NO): YES